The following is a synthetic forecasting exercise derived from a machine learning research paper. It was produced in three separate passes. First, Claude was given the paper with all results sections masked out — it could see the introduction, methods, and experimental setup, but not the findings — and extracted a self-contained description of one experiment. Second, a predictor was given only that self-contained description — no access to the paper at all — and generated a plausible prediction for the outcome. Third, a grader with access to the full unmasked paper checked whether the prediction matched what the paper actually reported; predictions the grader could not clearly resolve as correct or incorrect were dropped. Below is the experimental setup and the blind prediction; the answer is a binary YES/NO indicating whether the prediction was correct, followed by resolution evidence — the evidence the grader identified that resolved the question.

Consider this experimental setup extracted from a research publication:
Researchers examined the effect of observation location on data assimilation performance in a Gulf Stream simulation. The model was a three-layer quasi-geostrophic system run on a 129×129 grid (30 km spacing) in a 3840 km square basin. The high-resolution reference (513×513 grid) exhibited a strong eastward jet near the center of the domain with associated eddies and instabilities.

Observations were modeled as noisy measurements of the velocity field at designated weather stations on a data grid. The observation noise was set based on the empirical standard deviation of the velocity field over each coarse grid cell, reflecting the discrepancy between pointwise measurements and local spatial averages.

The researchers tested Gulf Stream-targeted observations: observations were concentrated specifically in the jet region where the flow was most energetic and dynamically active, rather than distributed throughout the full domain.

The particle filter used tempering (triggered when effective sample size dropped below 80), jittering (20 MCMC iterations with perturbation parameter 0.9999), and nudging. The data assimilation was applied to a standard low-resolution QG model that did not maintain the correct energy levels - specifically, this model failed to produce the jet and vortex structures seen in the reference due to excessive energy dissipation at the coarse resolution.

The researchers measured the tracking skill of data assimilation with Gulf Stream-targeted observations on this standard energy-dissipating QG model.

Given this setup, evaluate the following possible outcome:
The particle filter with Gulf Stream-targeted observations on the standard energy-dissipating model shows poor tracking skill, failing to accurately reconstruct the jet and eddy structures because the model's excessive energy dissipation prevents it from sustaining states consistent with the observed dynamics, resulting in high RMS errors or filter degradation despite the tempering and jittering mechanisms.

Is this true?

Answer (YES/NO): YES